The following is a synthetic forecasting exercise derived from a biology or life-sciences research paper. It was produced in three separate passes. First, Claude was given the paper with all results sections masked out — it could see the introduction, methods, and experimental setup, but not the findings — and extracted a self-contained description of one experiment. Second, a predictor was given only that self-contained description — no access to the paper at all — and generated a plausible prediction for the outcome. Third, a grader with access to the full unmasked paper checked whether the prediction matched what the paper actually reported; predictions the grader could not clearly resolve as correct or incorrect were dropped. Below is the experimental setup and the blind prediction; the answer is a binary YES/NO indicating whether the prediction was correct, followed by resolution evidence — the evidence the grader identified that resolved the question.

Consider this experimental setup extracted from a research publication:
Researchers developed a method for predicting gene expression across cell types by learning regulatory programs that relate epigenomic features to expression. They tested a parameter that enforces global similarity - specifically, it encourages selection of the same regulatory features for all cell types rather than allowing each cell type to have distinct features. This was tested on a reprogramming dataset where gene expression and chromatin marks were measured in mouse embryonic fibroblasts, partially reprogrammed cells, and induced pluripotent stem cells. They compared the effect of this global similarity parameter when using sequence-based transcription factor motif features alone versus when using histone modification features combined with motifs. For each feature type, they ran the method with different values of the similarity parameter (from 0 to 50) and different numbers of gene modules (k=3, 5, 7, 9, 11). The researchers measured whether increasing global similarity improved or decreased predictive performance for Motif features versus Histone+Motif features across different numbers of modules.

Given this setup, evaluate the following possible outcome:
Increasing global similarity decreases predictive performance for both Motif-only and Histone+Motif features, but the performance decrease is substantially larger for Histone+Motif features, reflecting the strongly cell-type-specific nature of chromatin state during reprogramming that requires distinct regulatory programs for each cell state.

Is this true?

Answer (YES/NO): NO